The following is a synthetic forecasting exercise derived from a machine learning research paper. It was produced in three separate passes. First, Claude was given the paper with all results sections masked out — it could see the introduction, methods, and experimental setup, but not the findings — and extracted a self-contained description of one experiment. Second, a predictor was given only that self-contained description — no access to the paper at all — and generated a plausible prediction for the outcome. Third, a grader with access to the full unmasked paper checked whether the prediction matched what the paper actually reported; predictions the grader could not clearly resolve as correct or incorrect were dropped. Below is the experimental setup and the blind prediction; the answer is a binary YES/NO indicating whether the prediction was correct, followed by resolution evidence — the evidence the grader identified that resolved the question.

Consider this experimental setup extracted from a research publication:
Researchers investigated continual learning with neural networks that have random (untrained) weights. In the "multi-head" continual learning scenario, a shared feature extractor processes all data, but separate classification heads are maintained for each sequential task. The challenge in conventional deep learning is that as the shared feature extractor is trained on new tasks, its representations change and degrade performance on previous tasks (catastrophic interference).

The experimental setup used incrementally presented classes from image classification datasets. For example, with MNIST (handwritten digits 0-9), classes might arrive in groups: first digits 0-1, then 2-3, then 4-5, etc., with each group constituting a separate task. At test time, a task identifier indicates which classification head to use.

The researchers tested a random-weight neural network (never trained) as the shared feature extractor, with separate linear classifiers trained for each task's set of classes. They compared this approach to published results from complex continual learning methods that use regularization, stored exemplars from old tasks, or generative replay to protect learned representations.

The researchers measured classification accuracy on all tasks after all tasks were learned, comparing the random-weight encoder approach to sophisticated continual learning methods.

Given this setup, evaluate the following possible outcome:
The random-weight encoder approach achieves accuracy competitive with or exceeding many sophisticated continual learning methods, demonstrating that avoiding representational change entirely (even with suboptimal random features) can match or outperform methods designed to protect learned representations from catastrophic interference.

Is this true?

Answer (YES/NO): YES